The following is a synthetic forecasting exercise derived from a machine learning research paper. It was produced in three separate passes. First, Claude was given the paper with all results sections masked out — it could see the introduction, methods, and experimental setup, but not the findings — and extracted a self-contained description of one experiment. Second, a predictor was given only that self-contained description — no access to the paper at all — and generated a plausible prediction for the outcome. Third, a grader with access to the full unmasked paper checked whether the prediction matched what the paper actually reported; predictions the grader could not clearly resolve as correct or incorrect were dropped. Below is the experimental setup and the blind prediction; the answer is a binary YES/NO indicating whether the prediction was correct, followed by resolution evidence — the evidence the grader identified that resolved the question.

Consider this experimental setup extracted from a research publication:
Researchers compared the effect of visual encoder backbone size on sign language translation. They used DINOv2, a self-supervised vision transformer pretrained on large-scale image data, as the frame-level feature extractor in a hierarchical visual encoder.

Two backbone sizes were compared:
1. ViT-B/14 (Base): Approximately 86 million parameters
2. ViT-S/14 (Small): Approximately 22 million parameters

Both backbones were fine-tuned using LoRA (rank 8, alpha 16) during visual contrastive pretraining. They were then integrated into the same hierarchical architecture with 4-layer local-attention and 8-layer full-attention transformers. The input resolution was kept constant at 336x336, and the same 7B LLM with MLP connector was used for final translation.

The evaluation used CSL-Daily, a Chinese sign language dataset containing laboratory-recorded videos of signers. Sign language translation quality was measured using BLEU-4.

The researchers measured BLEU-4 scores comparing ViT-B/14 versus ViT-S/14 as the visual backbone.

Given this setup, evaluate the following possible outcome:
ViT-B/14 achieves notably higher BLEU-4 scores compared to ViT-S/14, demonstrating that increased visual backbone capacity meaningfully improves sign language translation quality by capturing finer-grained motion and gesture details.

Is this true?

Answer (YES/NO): NO